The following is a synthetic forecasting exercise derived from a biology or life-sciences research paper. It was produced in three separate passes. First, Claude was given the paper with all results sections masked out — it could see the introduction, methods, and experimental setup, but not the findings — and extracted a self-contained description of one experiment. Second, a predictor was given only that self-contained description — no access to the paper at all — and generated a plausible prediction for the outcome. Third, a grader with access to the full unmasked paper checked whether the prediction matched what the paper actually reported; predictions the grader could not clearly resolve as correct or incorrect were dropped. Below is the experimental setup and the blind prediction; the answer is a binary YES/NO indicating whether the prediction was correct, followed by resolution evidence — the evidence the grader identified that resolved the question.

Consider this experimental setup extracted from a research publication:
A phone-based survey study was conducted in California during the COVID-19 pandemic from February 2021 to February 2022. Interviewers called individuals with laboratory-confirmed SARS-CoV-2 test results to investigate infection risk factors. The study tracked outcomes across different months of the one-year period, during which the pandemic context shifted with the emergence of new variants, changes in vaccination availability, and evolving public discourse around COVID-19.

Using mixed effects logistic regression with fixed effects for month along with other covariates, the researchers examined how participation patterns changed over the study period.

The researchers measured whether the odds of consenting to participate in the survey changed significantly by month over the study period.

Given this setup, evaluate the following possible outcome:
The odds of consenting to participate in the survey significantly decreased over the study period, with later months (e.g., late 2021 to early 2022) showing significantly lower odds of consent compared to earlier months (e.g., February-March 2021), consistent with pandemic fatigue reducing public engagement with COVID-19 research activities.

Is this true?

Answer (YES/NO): NO